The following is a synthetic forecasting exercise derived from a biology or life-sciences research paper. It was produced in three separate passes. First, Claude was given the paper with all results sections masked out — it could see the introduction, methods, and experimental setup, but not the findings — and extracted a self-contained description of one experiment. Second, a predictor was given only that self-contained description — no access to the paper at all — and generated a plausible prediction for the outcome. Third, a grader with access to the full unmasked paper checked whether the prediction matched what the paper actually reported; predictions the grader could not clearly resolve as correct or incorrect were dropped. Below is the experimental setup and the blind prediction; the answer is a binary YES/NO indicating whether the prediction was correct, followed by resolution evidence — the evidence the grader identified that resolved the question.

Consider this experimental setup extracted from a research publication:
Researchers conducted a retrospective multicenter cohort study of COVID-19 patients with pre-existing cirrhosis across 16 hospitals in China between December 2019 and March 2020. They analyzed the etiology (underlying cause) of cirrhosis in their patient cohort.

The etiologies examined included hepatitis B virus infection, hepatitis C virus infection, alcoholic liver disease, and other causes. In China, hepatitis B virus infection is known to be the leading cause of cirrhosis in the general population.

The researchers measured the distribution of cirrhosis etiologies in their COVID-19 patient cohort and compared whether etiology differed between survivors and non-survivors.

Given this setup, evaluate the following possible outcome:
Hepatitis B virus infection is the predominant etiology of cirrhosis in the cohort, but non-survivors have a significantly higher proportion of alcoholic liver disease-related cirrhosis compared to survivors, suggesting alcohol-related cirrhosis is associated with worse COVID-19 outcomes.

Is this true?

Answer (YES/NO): NO